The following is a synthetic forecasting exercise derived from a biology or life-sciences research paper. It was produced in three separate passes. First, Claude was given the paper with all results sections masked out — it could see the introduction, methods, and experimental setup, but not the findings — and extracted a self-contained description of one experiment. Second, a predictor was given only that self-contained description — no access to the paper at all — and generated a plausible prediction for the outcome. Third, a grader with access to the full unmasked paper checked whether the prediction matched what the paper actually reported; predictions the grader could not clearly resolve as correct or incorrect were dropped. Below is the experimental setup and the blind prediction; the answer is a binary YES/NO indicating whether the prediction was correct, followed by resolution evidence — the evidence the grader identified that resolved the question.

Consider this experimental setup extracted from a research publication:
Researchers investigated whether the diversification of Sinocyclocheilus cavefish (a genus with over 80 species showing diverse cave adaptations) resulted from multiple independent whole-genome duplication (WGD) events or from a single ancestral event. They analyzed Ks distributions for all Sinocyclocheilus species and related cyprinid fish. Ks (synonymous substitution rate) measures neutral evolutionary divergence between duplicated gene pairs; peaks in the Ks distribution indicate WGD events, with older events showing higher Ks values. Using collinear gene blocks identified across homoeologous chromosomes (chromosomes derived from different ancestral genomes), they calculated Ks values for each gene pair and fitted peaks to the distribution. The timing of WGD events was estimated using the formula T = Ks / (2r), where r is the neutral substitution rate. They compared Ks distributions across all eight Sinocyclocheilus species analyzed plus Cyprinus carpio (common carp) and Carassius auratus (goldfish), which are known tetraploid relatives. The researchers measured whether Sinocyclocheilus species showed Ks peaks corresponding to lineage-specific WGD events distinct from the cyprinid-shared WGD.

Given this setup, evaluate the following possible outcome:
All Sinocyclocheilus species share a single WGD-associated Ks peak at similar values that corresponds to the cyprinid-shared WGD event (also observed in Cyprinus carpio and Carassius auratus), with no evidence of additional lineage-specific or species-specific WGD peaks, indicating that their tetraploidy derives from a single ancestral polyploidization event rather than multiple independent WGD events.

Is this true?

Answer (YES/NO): YES